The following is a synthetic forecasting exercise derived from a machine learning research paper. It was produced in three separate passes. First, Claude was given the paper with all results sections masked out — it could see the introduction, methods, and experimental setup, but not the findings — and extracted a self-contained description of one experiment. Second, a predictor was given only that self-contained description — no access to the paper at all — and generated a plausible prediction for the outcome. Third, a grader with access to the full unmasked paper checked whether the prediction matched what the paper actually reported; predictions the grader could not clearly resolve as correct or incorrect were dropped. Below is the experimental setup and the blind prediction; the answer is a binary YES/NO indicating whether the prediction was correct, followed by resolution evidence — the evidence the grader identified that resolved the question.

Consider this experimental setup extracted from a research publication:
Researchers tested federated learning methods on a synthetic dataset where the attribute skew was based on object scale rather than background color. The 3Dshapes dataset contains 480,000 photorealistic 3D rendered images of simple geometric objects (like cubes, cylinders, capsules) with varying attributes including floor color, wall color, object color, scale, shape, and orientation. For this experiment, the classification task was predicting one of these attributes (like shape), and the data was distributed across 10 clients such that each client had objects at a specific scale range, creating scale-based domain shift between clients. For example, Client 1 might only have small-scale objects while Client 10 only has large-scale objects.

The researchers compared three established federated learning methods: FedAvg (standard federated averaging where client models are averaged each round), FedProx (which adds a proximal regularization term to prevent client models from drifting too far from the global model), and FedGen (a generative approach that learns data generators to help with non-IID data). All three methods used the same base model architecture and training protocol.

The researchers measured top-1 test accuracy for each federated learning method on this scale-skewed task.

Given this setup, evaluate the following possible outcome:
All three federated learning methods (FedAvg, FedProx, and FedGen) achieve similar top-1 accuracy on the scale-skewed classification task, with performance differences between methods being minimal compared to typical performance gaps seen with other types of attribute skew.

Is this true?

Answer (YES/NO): NO